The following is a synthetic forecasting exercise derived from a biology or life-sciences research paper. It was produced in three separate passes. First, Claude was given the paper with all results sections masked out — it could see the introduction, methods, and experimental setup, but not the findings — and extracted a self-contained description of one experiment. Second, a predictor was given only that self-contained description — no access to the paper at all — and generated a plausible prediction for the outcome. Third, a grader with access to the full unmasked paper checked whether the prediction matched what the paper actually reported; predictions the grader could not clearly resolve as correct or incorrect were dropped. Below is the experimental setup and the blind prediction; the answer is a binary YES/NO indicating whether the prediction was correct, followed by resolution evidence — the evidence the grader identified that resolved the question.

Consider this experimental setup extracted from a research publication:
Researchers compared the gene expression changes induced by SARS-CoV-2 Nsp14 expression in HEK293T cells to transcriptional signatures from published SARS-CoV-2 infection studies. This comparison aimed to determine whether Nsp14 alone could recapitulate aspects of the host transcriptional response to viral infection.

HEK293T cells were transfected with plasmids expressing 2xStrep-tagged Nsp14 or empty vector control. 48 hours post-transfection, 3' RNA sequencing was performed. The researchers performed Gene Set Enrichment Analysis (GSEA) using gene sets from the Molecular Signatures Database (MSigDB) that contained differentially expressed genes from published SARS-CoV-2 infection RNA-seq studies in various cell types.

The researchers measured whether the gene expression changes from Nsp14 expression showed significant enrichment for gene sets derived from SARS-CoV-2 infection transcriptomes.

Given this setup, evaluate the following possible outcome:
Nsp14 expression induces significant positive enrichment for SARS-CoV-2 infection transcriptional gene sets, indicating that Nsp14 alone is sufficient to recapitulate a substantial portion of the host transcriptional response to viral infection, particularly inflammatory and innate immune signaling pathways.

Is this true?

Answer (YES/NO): YES